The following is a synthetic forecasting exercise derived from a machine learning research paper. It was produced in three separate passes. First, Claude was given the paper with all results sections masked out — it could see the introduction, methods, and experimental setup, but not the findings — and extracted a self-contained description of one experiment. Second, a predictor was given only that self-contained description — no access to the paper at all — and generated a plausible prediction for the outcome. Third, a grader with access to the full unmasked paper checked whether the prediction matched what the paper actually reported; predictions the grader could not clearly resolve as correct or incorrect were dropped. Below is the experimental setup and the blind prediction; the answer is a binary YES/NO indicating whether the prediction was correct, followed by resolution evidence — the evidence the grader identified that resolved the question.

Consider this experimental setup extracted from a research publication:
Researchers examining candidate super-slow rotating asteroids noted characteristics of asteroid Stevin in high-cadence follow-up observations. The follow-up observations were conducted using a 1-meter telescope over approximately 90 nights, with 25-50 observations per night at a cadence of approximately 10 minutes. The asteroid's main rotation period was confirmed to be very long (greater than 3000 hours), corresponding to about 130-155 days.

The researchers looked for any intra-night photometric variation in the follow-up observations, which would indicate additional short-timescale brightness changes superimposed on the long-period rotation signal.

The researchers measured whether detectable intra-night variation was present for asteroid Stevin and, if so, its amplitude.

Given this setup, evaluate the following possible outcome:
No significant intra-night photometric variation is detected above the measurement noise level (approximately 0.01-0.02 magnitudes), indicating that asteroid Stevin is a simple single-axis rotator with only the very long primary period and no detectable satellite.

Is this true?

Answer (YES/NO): NO